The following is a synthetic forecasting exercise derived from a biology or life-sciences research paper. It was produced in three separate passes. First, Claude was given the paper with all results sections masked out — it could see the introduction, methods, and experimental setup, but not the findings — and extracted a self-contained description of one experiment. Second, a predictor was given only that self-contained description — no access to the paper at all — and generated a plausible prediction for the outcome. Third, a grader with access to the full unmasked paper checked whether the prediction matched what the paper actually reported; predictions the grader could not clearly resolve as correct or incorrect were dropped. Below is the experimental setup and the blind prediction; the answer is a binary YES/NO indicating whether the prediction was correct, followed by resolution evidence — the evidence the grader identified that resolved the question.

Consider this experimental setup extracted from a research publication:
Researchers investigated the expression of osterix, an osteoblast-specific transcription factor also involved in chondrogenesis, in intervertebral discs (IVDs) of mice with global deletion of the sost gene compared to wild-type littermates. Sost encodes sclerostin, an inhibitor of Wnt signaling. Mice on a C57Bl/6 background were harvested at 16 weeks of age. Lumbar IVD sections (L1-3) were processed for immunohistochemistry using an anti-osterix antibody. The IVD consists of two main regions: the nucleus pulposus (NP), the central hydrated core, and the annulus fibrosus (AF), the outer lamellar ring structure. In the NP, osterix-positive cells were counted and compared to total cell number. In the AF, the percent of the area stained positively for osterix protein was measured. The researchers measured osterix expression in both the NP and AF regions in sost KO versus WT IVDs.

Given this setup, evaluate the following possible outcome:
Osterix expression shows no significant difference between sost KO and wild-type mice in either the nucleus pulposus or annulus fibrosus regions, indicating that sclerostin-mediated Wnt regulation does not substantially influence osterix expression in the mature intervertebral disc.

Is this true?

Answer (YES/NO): NO